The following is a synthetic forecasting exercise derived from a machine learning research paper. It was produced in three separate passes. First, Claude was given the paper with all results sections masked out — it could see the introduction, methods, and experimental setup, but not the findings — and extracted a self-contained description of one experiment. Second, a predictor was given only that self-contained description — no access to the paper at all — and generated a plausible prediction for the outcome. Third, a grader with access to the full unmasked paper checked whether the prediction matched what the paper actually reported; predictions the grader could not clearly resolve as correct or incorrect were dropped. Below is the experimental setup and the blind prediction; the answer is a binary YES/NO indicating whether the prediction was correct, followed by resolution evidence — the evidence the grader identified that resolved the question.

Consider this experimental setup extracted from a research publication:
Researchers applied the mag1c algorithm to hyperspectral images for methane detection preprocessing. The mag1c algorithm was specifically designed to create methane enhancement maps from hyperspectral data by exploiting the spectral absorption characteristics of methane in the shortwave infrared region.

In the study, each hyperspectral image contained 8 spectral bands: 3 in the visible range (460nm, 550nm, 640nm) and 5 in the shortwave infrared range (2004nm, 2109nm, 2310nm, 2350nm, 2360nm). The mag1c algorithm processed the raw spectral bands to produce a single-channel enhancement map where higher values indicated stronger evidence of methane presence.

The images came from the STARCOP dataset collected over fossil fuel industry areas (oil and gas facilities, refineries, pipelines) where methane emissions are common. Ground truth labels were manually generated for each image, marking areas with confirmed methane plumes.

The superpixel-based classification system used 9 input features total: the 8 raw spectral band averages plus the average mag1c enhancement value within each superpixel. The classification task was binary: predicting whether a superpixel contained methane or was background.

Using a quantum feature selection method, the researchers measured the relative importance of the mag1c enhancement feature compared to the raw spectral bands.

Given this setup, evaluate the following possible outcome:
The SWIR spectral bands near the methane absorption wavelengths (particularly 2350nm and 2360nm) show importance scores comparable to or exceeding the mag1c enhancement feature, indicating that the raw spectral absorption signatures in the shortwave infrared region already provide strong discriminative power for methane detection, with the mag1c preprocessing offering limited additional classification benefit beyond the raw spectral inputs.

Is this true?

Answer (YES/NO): NO